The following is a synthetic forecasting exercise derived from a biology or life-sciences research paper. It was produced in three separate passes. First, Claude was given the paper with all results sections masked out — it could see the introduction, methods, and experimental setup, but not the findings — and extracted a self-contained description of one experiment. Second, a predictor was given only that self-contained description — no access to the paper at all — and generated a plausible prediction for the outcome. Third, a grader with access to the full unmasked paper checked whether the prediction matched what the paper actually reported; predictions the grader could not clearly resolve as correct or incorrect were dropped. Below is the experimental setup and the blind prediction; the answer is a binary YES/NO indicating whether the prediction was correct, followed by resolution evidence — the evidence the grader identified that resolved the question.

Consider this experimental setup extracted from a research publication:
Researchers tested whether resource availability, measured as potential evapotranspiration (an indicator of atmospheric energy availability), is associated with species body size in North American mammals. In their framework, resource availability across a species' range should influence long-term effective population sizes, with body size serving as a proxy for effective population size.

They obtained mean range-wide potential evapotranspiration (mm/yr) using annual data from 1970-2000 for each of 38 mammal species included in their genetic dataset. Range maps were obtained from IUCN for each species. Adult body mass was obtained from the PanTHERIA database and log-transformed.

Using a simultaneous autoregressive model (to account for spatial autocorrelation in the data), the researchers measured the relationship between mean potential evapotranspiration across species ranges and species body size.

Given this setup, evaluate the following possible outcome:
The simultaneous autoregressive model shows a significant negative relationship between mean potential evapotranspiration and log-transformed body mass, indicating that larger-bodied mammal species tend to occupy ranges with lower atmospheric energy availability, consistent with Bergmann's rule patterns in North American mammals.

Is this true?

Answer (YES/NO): NO